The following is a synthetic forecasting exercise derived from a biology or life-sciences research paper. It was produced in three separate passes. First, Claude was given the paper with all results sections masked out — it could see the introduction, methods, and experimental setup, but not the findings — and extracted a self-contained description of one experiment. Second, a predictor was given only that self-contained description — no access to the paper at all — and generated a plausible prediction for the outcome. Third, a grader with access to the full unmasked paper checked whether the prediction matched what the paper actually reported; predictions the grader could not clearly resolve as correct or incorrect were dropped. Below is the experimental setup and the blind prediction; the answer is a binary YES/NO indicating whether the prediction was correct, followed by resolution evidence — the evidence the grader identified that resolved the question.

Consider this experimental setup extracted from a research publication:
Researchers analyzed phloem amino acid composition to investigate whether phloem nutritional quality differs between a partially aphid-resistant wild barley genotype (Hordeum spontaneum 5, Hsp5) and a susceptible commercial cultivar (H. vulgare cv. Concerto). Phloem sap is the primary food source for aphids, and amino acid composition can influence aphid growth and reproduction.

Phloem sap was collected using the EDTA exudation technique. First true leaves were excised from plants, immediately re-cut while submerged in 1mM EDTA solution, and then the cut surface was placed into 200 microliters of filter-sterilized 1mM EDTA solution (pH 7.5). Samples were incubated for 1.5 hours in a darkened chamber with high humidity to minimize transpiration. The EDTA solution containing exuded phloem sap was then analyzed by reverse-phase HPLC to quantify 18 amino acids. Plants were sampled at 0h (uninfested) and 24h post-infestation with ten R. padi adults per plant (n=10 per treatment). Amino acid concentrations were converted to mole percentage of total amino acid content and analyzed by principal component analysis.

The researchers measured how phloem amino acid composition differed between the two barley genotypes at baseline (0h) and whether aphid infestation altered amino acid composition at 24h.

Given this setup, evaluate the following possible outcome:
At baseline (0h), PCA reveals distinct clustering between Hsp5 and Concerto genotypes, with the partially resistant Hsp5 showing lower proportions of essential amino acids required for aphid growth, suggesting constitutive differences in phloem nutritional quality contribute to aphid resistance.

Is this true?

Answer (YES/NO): YES